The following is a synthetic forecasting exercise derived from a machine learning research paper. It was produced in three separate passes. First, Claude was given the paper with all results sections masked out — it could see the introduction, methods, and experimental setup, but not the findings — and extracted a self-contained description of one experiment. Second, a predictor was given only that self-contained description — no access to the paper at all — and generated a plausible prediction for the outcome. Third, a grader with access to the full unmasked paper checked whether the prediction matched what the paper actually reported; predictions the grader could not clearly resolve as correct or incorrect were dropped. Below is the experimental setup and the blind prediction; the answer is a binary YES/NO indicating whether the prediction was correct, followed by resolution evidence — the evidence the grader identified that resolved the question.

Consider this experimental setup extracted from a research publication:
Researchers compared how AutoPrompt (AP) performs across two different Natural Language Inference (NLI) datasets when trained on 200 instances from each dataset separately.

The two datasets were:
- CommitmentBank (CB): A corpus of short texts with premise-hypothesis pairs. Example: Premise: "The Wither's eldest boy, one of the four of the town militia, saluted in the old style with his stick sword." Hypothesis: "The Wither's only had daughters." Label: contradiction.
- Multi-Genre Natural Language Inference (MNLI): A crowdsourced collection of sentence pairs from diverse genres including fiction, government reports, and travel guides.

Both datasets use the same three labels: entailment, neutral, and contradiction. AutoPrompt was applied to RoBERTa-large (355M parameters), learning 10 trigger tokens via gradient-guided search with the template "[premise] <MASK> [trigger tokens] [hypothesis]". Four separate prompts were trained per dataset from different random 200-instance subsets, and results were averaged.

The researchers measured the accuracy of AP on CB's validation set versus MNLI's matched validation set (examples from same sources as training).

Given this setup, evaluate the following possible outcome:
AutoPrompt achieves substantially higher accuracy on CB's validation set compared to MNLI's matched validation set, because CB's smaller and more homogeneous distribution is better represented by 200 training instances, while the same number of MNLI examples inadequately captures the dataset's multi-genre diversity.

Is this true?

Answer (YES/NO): YES